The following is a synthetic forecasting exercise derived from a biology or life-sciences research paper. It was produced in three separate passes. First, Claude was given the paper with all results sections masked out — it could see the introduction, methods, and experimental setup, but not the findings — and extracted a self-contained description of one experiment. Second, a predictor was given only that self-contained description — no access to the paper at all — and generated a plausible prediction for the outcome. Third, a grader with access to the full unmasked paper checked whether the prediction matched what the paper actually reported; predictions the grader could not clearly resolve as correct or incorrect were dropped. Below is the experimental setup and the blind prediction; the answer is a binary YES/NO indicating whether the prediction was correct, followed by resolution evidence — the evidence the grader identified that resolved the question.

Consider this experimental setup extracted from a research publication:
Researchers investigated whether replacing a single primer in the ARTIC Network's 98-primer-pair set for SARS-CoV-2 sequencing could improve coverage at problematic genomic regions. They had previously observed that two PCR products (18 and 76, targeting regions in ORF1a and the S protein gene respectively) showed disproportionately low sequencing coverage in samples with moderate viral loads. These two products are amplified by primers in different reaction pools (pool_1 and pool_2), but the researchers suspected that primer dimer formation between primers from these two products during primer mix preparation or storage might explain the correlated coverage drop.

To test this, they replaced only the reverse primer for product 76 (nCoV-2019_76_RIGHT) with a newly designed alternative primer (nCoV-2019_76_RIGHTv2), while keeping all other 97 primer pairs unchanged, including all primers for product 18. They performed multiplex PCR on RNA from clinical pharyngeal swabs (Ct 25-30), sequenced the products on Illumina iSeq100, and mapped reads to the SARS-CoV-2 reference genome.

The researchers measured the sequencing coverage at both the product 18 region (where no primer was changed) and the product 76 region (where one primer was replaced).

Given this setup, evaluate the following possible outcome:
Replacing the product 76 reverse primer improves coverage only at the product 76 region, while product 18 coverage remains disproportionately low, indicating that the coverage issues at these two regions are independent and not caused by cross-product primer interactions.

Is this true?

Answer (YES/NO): NO